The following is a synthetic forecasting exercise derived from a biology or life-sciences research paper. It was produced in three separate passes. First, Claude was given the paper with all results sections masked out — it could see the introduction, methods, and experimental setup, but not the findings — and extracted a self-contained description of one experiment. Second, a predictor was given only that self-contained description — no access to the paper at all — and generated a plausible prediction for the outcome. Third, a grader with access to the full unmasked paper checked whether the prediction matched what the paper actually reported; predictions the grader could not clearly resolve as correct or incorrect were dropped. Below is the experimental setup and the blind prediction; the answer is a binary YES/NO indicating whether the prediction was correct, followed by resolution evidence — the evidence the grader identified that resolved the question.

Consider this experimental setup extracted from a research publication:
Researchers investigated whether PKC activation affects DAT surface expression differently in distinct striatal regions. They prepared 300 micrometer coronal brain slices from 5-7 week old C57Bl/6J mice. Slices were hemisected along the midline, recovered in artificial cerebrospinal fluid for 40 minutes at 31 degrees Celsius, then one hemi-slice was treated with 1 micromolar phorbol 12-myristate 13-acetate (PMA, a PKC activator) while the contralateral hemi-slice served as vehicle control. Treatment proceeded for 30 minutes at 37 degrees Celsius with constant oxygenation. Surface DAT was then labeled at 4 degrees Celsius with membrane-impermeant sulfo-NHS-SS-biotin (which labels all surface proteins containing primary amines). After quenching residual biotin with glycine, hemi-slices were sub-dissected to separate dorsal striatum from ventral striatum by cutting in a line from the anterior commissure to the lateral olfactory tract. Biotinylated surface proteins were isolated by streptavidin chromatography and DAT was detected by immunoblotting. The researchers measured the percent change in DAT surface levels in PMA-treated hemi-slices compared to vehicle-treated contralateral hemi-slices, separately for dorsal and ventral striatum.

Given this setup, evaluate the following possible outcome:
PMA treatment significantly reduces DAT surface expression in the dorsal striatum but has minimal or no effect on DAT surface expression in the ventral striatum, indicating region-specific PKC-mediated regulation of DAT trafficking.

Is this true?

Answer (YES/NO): NO